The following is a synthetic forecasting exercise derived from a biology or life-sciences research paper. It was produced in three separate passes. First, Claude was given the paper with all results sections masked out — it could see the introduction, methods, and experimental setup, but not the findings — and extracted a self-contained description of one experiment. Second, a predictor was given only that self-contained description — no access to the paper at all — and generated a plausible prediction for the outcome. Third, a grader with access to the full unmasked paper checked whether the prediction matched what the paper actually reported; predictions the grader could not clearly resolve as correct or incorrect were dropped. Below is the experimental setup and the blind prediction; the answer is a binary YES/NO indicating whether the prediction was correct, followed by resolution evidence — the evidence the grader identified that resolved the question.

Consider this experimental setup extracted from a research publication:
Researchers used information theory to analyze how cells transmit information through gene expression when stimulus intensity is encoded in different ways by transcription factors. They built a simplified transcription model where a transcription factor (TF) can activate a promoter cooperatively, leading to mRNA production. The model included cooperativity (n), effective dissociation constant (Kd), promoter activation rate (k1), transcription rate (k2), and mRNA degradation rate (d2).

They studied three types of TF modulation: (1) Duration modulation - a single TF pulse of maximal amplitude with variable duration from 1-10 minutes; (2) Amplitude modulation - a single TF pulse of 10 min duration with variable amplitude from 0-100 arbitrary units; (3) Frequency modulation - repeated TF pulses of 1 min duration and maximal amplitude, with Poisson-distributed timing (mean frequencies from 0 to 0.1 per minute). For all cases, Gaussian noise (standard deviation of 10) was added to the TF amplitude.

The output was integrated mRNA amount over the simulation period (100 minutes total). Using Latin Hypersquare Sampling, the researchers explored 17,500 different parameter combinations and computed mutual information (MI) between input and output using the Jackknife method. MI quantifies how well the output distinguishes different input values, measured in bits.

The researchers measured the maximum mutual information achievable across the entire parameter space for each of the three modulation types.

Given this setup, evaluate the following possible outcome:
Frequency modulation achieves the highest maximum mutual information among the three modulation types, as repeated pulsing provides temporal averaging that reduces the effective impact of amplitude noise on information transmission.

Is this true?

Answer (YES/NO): NO